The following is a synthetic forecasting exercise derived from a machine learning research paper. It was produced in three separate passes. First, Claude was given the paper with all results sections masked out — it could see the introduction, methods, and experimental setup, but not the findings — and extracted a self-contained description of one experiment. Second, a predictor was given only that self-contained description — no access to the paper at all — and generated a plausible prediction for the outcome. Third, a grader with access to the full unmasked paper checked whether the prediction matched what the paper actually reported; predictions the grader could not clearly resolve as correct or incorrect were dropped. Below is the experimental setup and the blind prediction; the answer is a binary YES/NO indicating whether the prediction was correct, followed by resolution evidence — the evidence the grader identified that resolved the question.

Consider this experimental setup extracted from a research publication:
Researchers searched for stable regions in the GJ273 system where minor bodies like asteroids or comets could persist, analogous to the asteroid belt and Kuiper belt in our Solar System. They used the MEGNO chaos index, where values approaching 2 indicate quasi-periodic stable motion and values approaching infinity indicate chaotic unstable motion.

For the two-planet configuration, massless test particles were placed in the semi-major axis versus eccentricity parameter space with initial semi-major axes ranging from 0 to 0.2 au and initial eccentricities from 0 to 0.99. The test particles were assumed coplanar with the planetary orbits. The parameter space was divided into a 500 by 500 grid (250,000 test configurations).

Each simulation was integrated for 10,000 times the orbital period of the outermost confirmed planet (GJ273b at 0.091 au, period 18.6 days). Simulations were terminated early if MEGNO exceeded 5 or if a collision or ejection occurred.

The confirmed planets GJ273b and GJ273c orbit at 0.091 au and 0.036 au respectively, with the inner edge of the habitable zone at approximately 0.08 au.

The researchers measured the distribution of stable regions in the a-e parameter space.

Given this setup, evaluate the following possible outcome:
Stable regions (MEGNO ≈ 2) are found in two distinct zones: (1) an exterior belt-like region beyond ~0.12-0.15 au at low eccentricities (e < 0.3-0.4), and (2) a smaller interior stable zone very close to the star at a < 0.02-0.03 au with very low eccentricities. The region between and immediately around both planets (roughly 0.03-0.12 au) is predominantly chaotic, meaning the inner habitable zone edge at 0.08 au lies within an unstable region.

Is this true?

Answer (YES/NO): NO